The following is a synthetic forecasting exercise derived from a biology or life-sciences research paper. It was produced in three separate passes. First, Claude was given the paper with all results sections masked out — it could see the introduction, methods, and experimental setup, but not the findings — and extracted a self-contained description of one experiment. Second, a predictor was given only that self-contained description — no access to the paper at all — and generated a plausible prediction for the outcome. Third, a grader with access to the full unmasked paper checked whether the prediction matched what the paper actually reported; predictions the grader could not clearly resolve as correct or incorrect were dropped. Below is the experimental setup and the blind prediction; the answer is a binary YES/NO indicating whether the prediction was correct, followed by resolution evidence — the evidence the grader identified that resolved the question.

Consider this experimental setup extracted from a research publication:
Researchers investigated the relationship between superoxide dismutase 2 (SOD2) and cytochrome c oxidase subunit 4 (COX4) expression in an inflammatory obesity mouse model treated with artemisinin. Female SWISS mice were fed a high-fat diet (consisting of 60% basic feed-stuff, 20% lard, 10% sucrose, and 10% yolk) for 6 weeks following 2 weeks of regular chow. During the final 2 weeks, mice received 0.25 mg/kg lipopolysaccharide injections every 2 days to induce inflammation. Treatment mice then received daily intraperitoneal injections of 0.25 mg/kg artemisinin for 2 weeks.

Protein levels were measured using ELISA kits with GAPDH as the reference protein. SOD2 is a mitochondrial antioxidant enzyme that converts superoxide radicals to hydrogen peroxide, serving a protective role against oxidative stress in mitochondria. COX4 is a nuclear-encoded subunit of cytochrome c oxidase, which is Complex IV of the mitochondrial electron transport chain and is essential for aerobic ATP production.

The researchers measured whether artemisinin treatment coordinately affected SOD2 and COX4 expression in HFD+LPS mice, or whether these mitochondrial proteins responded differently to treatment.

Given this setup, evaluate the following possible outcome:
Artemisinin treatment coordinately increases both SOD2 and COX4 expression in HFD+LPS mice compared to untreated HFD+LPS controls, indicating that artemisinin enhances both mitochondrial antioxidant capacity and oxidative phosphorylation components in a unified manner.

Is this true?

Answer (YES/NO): YES